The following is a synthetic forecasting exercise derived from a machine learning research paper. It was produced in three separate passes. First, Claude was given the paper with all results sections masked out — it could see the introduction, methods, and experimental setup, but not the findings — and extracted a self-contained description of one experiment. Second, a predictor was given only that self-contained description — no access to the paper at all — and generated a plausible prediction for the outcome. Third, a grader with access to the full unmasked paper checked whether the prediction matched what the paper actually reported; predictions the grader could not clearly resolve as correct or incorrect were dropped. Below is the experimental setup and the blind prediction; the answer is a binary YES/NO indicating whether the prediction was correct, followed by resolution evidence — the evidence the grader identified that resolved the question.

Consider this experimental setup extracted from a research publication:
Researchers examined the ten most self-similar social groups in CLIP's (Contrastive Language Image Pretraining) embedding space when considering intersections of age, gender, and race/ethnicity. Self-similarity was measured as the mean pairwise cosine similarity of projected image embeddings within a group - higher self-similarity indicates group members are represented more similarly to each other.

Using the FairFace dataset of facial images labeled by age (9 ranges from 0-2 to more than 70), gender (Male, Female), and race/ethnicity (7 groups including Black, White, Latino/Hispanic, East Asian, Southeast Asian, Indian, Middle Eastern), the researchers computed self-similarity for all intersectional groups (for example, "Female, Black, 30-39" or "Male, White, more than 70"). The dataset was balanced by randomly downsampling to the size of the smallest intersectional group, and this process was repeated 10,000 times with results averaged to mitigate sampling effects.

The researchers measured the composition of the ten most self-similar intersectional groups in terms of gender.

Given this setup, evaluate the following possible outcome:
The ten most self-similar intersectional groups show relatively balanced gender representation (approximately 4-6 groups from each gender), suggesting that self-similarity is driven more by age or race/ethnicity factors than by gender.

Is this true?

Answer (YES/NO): YES